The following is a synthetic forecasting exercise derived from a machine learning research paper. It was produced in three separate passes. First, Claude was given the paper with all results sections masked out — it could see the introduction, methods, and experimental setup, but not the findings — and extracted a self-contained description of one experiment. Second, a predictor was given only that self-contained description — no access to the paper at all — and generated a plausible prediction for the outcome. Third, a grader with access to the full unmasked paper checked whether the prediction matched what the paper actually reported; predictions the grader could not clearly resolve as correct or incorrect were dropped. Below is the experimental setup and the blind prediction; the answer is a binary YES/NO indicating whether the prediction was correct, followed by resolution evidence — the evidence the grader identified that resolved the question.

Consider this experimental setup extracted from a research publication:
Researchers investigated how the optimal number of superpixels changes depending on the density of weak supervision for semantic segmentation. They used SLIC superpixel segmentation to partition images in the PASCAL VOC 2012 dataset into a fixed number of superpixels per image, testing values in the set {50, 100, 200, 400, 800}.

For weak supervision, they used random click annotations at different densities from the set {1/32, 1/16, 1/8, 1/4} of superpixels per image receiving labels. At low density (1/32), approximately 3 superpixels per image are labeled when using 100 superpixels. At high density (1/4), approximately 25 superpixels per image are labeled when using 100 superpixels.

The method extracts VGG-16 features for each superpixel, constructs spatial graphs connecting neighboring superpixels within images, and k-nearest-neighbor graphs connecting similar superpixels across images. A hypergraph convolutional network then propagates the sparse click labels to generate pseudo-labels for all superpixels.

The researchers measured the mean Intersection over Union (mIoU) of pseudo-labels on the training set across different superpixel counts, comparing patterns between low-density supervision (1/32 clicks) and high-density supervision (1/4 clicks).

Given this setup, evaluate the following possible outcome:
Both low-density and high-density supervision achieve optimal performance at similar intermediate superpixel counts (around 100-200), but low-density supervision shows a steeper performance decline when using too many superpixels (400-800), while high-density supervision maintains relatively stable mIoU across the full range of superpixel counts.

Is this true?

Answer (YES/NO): NO